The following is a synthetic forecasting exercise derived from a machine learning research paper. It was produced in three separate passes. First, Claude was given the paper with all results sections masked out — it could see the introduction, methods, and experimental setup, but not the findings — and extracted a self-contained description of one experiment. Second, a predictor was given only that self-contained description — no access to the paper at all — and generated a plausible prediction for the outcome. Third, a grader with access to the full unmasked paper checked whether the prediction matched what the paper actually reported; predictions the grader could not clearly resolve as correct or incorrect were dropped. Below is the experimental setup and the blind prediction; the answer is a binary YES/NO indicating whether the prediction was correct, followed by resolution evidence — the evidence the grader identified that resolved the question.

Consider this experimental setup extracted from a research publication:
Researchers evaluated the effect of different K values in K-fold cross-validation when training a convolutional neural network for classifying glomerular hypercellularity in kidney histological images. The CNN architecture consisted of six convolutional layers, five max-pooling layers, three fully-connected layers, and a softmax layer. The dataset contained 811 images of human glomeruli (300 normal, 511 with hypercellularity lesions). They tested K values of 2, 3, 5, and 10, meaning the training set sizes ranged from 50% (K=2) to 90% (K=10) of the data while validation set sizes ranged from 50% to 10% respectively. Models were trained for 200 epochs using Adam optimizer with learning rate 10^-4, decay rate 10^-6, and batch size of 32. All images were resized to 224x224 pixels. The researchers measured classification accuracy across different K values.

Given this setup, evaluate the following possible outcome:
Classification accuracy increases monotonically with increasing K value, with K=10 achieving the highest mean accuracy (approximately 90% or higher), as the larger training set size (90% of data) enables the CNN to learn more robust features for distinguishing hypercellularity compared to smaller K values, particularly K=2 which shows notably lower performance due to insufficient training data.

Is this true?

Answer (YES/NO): NO